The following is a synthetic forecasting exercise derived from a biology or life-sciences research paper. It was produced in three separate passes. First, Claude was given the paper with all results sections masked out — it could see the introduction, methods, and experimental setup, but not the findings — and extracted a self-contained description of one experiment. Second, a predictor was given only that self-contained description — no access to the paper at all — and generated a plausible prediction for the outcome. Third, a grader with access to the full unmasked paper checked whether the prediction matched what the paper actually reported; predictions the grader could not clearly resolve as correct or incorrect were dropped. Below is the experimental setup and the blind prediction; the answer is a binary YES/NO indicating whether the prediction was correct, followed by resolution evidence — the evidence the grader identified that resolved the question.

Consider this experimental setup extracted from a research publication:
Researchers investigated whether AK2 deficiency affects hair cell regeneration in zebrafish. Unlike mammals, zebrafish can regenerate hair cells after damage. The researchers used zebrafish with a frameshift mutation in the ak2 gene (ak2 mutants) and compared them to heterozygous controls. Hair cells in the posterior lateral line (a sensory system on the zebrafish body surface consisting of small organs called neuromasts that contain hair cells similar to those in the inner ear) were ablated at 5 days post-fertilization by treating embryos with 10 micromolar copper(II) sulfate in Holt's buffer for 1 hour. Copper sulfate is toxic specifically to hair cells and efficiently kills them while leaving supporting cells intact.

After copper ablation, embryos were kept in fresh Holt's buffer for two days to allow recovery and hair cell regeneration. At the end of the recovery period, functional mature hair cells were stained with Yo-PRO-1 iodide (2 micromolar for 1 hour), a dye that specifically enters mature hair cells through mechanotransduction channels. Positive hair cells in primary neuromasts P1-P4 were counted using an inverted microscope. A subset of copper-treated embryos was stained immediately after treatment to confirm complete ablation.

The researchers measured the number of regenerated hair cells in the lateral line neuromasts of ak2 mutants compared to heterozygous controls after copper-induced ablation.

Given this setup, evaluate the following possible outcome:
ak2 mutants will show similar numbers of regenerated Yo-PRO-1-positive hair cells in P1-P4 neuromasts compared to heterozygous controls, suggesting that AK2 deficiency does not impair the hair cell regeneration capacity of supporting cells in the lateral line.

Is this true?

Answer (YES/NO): NO